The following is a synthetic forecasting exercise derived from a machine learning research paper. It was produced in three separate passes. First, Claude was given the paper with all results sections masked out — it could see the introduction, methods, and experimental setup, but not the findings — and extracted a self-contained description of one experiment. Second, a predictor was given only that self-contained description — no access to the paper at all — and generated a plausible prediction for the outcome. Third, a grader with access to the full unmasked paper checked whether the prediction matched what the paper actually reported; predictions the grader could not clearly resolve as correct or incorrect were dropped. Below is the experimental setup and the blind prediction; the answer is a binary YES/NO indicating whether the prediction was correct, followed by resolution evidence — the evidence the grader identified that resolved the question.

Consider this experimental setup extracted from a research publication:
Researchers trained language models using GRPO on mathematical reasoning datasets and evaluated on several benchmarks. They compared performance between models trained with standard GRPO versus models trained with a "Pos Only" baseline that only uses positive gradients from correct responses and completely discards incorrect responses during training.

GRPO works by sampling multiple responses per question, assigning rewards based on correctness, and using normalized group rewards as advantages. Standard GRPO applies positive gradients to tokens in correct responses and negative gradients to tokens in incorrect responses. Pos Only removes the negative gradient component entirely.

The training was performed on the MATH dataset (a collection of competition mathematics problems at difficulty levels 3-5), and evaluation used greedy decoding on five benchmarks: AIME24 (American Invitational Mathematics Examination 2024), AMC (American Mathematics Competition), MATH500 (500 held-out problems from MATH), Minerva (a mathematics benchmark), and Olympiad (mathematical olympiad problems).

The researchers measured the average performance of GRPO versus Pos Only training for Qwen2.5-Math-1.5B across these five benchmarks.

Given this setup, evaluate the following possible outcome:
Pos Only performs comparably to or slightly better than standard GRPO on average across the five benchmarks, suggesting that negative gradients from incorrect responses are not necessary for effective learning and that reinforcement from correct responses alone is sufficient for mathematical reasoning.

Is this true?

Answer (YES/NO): NO